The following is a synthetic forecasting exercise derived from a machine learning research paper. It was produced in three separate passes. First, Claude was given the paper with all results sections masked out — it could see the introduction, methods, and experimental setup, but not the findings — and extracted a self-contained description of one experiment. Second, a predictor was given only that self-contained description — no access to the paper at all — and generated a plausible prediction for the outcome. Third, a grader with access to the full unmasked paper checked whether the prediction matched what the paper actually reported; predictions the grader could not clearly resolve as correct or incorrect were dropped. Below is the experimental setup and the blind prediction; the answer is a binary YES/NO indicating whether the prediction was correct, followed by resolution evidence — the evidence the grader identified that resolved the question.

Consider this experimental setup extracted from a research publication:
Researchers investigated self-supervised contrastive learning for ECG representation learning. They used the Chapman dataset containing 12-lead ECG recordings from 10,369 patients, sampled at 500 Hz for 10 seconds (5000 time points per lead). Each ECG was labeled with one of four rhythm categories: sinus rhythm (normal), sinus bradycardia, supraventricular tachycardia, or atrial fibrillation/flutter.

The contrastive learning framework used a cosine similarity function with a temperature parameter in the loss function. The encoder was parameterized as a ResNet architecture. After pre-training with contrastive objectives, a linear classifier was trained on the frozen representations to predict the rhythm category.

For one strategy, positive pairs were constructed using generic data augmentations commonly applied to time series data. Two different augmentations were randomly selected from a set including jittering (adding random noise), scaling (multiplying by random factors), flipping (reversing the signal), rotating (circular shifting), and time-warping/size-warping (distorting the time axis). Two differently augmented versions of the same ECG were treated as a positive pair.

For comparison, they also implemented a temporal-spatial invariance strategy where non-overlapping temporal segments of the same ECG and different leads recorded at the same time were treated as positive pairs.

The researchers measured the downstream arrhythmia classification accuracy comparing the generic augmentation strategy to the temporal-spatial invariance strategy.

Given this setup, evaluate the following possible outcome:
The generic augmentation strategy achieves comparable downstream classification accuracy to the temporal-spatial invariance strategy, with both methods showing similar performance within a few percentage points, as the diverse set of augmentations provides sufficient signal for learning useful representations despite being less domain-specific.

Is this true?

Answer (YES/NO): NO